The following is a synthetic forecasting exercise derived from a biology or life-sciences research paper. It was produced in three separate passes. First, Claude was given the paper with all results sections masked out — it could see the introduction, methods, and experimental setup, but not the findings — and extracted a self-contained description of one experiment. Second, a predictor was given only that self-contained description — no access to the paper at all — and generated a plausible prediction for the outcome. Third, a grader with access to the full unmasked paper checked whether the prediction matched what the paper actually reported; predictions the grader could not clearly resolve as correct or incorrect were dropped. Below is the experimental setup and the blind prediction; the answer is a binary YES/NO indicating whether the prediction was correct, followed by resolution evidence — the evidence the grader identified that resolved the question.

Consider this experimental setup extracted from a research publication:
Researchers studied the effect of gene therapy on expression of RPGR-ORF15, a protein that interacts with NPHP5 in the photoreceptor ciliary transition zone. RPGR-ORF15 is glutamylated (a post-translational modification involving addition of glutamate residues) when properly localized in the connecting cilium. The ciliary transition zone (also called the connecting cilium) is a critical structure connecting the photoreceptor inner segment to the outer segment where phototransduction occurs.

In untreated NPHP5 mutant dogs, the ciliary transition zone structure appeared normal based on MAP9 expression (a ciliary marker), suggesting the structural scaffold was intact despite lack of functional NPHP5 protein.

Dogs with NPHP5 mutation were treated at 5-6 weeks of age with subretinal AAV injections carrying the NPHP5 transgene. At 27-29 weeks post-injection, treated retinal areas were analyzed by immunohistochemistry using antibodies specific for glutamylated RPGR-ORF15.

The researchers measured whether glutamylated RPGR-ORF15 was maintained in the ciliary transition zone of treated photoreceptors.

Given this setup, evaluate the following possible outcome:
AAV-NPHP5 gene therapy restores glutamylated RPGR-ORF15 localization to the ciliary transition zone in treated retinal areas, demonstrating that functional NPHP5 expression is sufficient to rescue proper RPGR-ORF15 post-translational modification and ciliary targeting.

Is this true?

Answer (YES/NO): YES